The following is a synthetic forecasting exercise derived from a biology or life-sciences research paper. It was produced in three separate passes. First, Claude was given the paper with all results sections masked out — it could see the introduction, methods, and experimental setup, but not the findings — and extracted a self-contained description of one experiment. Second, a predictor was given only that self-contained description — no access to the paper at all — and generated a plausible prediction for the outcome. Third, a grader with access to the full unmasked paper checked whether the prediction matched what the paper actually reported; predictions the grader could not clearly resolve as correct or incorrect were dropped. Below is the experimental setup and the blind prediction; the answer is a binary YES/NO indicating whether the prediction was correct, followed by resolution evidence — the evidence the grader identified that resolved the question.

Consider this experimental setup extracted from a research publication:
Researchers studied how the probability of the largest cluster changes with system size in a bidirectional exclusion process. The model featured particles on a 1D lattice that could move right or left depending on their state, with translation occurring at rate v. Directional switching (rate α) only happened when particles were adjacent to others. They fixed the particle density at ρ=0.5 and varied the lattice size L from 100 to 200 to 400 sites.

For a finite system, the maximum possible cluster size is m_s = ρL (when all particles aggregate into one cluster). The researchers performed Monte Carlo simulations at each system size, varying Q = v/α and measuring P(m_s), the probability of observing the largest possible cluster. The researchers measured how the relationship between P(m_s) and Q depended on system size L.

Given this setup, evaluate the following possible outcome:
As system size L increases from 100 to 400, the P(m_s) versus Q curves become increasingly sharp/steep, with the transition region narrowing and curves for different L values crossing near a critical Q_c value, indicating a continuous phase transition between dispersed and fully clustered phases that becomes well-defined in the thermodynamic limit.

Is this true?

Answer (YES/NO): NO